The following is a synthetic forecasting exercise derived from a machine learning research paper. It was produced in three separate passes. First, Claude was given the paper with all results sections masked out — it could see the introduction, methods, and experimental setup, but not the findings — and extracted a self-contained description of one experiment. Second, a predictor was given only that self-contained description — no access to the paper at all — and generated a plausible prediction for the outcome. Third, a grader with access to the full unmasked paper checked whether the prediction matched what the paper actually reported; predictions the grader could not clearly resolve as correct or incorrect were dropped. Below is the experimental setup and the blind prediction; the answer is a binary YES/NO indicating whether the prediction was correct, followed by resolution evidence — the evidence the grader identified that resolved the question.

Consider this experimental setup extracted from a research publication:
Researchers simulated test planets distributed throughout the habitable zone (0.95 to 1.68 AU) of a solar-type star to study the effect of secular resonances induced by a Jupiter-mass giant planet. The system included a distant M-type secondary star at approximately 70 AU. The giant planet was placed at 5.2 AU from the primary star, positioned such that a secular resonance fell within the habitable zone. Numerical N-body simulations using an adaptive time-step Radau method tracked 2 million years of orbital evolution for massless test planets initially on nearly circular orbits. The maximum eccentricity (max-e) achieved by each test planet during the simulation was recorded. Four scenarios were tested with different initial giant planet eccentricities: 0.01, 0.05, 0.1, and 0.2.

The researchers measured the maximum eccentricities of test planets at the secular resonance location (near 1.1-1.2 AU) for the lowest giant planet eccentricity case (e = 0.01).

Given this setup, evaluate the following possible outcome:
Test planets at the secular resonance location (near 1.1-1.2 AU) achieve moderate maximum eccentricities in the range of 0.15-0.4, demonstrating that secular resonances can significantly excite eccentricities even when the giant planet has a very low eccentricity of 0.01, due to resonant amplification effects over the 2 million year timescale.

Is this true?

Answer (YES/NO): YES